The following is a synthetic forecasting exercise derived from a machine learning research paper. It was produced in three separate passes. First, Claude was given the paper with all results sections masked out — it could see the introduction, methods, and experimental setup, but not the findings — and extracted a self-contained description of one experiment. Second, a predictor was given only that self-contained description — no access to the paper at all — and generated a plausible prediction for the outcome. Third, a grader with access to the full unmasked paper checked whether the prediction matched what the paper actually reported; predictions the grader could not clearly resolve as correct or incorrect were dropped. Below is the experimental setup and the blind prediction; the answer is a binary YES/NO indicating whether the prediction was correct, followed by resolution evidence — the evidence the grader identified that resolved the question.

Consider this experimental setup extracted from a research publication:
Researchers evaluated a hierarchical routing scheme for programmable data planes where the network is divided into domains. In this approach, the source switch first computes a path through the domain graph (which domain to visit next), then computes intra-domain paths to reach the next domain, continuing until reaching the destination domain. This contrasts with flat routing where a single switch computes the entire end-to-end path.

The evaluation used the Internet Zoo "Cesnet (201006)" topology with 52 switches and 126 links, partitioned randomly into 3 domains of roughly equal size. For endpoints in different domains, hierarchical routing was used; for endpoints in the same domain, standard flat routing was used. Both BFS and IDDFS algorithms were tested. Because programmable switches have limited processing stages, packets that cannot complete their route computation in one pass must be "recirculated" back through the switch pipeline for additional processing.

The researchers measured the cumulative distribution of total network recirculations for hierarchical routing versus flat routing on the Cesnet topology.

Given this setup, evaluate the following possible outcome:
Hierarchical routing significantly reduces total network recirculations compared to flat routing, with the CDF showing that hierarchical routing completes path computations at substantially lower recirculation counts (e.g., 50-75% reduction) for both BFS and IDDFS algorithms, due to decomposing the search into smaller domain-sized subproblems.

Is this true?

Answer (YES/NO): YES